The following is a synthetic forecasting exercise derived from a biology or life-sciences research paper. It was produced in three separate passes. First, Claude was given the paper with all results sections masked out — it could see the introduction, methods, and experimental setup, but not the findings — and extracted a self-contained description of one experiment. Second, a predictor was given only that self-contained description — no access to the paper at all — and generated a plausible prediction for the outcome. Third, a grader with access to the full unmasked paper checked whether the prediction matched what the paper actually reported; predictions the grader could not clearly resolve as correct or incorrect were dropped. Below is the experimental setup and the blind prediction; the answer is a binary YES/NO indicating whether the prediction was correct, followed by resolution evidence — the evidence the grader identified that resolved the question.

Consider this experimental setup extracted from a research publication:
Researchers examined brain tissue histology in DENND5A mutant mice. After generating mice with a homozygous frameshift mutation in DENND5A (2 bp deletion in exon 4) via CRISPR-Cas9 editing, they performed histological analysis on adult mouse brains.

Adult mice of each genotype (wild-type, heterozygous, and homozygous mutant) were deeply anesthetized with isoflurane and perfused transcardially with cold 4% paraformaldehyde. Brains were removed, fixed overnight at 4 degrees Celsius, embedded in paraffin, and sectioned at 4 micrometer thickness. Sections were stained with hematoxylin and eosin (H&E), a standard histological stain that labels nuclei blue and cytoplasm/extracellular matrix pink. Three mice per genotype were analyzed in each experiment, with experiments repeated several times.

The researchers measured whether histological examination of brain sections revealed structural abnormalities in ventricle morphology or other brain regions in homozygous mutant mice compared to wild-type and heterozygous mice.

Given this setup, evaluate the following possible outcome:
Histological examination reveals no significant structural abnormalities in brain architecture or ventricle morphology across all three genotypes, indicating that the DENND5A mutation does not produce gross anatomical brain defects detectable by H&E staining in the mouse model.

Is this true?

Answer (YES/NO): NO